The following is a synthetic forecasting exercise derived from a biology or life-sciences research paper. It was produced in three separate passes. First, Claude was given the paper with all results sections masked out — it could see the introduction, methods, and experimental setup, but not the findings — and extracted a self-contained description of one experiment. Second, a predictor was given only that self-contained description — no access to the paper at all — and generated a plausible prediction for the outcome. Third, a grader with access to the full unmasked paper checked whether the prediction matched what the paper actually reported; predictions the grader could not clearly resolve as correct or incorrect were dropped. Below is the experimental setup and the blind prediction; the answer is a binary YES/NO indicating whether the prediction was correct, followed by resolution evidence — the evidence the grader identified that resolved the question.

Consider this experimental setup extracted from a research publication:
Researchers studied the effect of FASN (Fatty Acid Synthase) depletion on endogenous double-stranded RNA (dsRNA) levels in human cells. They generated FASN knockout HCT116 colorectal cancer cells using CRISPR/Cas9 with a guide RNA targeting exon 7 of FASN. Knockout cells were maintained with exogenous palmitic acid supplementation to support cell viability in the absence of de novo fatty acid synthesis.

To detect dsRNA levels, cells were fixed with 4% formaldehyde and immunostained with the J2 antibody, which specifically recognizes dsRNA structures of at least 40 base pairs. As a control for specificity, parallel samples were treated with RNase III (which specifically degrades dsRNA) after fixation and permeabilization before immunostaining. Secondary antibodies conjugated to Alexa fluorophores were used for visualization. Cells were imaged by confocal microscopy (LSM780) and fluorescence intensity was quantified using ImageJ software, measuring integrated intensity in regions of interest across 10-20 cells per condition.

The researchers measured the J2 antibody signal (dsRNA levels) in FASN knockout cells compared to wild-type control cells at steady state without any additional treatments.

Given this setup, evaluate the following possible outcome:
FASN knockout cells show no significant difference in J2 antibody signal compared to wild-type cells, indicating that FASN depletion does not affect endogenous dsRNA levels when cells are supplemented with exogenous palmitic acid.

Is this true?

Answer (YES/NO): NO